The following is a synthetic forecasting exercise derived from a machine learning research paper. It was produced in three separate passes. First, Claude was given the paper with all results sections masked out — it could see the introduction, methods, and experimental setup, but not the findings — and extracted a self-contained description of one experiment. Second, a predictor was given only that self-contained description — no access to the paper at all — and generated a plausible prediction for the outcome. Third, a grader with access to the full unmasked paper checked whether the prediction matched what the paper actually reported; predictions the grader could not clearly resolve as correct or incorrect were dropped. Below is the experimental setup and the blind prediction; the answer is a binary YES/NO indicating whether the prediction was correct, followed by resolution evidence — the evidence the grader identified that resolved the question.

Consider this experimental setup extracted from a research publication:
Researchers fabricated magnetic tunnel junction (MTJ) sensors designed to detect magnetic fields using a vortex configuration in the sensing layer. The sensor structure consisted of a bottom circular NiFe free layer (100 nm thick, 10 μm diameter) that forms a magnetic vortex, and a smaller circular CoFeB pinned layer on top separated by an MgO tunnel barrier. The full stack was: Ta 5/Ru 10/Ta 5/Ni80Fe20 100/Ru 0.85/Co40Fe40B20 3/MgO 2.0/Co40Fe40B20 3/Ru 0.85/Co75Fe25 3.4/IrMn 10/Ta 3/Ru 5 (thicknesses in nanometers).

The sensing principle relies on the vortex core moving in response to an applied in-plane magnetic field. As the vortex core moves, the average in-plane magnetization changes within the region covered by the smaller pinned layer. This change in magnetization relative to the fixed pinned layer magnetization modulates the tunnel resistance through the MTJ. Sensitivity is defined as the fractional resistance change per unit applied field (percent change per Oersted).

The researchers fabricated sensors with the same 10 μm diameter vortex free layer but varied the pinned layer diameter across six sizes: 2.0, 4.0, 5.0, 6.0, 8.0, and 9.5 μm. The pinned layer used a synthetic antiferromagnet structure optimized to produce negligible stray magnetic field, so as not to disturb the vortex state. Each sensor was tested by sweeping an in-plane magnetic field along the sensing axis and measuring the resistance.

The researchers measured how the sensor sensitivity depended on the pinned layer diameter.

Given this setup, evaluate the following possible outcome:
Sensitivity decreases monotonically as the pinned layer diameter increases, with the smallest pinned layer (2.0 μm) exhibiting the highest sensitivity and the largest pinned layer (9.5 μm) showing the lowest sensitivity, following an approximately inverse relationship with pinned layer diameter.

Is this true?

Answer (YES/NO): YES